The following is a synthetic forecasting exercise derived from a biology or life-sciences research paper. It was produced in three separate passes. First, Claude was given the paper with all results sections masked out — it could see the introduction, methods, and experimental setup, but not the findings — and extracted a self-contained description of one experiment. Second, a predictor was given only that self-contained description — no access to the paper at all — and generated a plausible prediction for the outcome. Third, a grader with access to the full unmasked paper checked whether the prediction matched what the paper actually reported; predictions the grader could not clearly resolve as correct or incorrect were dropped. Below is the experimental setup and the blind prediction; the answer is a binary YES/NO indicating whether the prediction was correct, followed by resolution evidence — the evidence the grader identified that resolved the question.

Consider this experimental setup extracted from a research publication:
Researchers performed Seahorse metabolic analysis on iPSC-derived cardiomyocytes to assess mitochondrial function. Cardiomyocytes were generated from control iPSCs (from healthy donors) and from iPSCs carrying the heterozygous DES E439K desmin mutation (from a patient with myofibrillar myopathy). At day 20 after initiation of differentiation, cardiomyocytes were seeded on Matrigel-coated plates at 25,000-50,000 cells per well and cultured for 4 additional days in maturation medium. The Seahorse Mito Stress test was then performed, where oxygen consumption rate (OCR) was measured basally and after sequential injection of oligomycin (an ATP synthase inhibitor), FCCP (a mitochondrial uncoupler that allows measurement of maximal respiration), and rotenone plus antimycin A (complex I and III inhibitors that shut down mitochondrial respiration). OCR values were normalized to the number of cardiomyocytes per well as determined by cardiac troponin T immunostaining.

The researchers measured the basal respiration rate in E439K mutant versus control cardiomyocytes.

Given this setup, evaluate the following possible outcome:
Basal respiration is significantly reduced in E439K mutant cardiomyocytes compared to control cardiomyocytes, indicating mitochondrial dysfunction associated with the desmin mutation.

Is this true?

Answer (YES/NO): YES